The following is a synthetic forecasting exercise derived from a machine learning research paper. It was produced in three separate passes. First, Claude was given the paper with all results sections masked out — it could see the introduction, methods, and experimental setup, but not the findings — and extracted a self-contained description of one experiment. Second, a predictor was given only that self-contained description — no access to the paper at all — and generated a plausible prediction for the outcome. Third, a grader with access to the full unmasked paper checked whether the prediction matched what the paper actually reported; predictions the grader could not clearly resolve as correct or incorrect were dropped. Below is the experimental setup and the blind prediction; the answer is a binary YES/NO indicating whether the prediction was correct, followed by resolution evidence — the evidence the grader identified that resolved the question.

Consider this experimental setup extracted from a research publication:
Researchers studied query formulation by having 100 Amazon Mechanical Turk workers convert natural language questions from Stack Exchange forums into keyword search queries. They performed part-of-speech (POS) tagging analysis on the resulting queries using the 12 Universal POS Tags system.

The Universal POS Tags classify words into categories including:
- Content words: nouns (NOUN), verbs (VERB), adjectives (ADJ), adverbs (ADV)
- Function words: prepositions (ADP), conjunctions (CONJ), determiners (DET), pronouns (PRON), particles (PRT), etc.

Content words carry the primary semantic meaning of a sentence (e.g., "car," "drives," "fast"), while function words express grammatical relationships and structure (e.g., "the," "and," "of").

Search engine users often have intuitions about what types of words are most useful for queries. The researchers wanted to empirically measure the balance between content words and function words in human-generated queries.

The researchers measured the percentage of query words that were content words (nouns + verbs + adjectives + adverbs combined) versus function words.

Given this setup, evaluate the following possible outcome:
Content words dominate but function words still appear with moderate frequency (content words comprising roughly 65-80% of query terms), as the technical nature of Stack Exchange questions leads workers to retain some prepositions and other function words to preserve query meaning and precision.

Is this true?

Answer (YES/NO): YES